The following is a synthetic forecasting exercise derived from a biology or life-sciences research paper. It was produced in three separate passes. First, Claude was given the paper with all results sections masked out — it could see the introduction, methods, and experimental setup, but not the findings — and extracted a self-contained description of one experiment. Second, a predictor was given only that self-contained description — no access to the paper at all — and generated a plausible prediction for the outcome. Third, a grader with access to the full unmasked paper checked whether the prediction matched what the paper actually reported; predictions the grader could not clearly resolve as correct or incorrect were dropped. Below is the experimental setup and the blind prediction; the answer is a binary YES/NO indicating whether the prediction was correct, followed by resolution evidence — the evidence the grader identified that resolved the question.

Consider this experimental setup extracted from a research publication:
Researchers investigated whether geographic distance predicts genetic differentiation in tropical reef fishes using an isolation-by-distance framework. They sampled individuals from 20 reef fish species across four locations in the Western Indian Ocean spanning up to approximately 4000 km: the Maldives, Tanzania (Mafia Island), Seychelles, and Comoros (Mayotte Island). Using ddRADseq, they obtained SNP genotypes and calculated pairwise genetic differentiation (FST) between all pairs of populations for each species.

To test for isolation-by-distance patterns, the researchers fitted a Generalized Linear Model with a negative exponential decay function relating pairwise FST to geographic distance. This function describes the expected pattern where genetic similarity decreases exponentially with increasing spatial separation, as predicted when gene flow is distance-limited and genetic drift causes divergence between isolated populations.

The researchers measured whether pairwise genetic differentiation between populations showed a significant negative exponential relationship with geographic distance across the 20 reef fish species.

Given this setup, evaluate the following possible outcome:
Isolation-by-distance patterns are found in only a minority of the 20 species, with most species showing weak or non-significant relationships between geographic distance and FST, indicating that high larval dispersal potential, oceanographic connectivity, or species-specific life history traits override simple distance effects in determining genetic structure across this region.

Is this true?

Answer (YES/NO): NO